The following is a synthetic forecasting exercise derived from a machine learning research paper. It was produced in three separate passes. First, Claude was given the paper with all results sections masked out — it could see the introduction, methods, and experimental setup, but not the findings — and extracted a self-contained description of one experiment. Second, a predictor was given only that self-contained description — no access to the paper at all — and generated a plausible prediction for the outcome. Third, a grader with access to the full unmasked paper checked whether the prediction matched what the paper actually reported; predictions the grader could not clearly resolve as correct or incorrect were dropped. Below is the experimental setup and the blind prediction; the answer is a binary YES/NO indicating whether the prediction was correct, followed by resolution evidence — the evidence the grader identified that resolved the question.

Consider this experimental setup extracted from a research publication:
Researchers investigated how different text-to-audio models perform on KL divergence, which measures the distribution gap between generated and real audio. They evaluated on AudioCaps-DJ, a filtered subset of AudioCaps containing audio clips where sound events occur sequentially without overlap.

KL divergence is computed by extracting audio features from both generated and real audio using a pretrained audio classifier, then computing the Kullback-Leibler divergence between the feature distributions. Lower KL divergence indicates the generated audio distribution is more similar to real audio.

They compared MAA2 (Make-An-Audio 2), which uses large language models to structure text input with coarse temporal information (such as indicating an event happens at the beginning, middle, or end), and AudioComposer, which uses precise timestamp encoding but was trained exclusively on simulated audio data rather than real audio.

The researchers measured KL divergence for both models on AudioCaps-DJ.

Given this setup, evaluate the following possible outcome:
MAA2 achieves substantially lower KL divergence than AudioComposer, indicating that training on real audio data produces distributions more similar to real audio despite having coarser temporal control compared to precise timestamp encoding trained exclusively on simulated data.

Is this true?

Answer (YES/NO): YES